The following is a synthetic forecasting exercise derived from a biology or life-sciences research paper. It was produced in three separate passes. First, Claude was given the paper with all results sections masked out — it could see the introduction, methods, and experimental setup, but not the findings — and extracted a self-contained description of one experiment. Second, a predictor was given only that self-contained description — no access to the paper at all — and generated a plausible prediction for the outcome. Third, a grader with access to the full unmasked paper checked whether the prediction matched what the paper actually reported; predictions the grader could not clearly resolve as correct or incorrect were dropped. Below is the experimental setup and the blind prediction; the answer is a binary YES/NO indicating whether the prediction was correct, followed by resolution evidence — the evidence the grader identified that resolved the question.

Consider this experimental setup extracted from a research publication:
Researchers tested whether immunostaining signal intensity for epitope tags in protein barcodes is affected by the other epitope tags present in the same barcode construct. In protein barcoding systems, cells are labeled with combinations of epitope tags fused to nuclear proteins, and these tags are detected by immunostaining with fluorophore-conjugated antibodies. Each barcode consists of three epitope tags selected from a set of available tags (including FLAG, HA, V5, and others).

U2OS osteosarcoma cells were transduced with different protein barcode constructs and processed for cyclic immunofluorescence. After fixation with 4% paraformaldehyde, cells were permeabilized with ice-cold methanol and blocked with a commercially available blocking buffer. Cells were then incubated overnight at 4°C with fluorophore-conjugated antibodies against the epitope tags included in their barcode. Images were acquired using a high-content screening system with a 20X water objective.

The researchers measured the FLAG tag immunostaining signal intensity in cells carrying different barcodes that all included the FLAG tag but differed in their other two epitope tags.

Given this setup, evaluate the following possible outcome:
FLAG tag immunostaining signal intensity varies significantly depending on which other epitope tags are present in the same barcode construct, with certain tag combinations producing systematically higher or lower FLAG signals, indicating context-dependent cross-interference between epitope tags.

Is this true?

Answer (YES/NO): YES